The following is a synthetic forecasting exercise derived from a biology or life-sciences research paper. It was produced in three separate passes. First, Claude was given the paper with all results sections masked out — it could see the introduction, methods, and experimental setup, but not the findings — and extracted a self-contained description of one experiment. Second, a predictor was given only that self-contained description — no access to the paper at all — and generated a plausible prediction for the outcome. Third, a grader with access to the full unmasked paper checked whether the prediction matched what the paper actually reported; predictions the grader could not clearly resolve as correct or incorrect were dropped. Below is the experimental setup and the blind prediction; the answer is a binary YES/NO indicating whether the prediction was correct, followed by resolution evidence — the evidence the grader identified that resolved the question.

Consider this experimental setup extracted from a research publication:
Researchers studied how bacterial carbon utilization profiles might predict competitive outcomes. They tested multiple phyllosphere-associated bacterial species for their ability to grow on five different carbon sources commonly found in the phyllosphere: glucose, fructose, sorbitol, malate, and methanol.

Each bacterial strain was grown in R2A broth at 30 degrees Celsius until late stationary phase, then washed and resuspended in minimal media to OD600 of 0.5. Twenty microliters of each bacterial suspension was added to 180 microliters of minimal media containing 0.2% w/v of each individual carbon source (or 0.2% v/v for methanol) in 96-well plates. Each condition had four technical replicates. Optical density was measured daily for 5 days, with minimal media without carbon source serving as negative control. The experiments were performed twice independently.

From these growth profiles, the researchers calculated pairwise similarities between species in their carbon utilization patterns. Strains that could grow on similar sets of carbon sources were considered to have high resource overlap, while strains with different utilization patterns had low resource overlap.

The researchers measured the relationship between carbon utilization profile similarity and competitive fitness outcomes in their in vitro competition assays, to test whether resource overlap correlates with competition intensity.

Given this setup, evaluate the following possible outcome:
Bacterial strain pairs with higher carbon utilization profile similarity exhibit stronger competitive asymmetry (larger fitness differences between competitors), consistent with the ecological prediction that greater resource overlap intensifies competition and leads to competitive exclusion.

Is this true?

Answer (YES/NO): NO